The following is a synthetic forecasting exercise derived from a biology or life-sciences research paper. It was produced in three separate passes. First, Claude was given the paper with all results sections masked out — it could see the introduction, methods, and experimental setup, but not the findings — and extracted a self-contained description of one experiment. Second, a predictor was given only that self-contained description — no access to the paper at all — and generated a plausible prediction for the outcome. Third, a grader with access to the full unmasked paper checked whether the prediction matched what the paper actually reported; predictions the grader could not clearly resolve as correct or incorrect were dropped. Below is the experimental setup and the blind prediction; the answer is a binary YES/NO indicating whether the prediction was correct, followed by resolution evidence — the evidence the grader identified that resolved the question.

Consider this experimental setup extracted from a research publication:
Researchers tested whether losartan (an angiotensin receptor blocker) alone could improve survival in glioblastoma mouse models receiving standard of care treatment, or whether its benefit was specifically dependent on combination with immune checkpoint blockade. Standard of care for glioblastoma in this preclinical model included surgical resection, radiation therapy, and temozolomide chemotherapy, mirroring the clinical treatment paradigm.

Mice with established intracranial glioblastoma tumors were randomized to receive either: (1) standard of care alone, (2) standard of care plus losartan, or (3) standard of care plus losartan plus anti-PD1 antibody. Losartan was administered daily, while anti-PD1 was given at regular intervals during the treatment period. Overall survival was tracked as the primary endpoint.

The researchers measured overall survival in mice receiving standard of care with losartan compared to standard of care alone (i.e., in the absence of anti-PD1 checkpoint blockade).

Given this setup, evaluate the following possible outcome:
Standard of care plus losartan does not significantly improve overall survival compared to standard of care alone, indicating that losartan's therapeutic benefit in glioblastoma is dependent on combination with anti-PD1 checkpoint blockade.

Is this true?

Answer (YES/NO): YES